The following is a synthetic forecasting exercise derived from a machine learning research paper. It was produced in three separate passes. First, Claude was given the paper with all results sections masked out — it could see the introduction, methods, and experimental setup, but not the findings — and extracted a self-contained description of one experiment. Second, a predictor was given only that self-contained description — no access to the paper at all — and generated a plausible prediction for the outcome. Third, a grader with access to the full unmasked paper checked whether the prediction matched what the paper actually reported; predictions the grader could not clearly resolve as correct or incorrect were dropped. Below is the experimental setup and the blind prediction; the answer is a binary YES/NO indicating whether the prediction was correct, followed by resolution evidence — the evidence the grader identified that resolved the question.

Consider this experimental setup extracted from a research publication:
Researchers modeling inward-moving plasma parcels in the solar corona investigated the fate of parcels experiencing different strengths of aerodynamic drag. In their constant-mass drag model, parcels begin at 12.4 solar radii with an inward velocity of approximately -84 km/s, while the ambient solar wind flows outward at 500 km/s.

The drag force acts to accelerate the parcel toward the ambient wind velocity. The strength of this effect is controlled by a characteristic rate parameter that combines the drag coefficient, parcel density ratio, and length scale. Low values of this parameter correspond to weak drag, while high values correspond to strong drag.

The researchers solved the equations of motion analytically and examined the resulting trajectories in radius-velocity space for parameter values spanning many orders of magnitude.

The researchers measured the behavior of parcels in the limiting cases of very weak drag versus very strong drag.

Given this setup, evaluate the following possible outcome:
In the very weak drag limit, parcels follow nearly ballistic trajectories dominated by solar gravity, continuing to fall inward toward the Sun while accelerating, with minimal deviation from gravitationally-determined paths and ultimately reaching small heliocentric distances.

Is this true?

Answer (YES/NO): NO